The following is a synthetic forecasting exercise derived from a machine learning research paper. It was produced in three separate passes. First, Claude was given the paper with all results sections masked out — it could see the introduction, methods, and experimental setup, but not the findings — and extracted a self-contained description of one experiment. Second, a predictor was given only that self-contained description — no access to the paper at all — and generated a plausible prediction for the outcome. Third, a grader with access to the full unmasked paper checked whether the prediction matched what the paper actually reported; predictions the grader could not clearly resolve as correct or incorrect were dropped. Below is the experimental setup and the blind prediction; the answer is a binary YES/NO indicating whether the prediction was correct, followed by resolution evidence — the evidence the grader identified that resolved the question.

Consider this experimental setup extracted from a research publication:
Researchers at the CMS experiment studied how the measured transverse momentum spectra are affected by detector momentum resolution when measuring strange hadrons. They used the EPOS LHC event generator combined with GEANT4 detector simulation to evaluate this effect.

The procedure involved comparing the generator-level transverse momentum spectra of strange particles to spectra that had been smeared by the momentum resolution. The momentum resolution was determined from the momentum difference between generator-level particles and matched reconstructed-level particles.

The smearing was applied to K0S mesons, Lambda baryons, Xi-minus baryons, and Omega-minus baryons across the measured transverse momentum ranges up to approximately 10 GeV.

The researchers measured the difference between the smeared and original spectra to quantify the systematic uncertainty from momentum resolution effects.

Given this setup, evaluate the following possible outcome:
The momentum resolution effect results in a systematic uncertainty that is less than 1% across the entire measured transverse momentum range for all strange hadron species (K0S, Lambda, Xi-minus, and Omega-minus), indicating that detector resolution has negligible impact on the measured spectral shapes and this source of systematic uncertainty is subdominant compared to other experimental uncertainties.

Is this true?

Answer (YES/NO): YES